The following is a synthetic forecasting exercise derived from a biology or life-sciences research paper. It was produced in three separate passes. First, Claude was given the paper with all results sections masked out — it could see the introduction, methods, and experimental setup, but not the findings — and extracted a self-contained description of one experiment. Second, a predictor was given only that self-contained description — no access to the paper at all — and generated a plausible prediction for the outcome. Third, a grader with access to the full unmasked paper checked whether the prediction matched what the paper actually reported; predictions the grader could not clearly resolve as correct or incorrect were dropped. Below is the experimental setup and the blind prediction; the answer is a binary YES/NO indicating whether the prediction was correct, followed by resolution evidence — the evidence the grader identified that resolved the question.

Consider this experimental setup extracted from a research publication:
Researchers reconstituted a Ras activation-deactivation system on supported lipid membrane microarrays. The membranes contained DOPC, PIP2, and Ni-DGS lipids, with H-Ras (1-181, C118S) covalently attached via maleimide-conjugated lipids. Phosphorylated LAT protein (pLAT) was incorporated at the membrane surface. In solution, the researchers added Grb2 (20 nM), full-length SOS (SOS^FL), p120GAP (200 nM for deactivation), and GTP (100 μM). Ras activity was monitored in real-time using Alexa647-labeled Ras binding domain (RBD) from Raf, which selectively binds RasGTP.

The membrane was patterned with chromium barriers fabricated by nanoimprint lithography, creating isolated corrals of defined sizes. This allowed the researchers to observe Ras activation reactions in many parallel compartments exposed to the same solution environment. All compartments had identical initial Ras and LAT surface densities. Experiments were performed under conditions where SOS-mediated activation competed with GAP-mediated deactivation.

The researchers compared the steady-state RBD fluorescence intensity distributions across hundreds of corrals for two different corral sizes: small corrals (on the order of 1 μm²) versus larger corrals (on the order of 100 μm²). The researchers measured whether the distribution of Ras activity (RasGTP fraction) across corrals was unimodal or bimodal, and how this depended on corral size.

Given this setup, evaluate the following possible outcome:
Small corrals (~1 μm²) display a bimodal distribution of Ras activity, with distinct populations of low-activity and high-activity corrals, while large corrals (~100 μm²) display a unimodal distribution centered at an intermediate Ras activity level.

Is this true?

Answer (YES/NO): YES